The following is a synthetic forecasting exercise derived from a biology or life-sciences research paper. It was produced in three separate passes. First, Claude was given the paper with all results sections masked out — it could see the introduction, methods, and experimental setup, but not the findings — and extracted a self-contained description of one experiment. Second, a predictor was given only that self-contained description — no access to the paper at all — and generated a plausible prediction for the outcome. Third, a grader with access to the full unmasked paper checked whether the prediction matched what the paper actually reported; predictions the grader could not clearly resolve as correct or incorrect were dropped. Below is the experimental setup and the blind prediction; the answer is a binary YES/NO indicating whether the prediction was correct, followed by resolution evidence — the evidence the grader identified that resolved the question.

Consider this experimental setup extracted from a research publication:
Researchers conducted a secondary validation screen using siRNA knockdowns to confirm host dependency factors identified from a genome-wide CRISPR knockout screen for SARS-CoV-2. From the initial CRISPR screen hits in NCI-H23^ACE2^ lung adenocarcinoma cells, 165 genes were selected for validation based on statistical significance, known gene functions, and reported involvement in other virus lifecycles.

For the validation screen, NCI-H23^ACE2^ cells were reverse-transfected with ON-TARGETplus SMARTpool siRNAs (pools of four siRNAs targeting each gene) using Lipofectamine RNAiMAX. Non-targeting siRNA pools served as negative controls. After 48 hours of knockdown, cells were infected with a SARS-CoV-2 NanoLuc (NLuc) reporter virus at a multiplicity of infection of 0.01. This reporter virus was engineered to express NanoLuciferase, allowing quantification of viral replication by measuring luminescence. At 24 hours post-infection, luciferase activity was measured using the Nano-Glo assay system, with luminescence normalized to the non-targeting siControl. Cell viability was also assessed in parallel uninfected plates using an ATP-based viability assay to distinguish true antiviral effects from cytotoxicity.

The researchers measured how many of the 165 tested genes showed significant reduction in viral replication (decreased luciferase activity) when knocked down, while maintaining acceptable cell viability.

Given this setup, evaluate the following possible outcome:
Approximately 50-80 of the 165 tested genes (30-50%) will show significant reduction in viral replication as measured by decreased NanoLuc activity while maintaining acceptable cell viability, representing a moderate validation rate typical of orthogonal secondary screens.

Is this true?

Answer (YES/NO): YES